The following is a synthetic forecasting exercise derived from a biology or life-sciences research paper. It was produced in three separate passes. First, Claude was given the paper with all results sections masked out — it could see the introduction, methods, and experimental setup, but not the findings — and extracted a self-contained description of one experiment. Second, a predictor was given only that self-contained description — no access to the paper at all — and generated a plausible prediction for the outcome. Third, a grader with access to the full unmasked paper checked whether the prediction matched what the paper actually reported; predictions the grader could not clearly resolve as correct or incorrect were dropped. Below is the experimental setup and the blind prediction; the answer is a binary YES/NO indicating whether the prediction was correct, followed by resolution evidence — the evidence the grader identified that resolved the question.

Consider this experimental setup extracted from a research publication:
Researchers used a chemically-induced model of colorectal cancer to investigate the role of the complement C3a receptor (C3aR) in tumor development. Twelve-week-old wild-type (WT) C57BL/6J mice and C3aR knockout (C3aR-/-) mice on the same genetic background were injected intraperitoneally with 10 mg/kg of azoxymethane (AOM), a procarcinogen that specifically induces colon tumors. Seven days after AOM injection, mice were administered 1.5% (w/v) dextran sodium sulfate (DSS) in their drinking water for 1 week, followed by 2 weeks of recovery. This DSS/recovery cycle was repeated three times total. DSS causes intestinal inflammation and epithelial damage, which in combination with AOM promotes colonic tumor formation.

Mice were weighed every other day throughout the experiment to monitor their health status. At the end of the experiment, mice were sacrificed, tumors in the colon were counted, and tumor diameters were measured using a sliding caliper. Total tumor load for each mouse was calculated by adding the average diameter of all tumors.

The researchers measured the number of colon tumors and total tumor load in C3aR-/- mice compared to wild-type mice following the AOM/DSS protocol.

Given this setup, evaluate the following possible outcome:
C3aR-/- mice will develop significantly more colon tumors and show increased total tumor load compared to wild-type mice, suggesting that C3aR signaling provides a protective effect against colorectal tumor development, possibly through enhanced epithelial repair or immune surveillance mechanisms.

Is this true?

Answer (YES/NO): YES